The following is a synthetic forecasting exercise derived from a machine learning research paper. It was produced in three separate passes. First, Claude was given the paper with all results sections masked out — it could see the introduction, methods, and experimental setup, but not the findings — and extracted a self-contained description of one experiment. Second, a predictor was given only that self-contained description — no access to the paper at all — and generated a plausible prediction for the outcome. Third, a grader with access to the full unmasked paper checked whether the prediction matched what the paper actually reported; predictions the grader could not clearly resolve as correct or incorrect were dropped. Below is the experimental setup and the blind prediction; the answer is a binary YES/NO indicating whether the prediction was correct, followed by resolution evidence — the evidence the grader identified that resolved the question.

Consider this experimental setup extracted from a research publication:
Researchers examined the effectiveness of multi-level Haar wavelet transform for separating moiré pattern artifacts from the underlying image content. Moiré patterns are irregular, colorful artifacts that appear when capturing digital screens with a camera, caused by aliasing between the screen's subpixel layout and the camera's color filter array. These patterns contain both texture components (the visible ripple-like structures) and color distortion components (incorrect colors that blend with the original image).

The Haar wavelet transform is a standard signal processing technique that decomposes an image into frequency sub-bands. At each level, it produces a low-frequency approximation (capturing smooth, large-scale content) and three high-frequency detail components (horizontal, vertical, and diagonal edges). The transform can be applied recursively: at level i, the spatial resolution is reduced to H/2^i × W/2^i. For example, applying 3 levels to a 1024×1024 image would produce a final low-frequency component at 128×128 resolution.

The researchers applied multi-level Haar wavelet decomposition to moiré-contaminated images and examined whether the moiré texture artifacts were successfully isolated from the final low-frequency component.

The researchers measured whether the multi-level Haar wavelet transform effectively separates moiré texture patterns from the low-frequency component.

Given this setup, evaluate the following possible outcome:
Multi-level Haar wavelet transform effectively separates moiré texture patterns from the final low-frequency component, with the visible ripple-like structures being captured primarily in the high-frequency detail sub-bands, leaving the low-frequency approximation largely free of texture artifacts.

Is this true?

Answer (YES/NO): NO